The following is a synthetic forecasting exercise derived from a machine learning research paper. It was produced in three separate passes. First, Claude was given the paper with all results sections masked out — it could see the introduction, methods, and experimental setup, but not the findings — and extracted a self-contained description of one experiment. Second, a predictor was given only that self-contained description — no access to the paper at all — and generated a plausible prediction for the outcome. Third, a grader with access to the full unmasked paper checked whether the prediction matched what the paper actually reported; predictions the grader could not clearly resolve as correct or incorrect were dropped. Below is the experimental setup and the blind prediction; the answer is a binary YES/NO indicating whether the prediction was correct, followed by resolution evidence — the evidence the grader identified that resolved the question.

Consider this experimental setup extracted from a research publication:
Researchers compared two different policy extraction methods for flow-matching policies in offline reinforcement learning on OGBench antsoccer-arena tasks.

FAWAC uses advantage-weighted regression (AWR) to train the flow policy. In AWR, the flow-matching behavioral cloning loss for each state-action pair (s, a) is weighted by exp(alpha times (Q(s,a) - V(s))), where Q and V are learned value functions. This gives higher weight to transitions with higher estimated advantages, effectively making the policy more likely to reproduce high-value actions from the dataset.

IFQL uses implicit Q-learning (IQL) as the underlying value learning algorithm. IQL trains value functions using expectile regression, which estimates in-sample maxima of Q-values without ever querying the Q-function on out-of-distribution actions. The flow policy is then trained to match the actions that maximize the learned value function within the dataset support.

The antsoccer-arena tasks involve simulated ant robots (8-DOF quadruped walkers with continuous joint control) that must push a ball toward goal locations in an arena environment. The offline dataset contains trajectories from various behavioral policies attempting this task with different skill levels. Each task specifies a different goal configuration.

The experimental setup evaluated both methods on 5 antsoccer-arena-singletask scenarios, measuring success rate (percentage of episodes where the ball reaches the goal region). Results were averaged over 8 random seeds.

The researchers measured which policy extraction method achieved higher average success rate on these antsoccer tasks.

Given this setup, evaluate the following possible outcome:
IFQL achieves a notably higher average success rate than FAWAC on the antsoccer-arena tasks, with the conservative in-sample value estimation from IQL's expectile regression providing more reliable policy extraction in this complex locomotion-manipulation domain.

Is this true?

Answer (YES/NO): YES